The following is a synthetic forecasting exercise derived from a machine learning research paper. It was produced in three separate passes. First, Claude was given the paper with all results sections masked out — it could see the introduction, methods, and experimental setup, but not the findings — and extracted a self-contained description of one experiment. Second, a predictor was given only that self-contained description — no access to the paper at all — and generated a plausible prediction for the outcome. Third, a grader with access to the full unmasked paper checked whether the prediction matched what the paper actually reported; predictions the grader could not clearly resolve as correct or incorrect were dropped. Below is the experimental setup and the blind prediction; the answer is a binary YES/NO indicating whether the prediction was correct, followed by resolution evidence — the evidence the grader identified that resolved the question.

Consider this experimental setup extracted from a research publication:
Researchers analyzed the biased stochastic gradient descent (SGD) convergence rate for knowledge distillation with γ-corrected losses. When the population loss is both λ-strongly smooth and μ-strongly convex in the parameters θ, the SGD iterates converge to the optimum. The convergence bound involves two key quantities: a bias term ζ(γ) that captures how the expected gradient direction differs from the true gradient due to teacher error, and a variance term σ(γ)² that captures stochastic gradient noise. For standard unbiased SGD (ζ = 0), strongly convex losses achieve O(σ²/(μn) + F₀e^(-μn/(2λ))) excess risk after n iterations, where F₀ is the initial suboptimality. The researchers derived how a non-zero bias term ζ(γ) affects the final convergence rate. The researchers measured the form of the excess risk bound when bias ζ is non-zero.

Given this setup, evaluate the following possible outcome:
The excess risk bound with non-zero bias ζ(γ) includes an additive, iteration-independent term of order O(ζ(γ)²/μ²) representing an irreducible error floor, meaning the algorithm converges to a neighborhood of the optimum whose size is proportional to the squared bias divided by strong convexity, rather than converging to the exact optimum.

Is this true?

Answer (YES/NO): NO